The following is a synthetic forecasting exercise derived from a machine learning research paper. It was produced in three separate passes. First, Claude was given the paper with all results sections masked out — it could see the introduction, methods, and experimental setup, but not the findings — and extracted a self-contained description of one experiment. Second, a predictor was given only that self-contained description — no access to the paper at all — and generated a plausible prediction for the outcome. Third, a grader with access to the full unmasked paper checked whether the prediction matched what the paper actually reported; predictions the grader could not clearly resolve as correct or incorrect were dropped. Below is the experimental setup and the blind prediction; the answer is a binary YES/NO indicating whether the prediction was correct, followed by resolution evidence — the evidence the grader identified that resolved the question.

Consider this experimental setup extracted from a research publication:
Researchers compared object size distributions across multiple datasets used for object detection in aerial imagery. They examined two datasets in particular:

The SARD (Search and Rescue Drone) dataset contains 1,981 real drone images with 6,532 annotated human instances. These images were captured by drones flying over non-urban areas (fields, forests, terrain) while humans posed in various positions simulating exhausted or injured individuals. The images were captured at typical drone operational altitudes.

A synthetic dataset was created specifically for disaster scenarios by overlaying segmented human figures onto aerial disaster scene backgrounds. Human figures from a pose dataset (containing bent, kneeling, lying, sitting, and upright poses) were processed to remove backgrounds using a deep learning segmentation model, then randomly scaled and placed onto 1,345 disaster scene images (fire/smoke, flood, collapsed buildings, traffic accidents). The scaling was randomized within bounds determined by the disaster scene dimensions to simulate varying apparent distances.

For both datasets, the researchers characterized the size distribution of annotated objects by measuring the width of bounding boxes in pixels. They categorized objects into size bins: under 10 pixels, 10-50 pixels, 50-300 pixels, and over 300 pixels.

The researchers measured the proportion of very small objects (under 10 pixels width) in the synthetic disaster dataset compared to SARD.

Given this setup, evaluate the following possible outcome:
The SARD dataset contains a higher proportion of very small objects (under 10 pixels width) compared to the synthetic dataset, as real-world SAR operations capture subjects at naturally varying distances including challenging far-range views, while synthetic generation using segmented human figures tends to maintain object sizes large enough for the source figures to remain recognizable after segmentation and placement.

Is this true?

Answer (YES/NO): NO